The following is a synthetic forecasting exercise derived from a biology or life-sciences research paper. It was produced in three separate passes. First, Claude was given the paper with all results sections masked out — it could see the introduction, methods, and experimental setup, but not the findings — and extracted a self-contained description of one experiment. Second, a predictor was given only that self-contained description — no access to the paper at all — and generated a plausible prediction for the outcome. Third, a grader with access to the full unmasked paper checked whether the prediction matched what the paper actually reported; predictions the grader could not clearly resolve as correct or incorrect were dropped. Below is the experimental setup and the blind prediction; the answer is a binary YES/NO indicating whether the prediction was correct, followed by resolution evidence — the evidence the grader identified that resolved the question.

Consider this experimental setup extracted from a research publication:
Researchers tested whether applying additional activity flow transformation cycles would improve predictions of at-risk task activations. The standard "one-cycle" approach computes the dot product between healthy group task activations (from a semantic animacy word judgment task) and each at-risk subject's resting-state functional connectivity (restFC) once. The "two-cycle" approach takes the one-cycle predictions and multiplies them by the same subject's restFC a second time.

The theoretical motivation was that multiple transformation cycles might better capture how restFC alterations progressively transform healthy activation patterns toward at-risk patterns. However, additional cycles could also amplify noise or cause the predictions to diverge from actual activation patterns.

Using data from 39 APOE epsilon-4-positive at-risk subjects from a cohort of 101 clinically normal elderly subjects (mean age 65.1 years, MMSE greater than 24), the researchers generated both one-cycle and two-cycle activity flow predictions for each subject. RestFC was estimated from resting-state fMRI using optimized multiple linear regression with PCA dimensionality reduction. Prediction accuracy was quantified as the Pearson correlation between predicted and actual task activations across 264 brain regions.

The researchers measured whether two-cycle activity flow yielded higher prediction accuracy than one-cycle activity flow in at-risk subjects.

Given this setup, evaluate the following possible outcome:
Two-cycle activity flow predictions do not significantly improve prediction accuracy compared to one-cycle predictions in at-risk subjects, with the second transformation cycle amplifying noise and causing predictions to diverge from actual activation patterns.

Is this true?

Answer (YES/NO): NO